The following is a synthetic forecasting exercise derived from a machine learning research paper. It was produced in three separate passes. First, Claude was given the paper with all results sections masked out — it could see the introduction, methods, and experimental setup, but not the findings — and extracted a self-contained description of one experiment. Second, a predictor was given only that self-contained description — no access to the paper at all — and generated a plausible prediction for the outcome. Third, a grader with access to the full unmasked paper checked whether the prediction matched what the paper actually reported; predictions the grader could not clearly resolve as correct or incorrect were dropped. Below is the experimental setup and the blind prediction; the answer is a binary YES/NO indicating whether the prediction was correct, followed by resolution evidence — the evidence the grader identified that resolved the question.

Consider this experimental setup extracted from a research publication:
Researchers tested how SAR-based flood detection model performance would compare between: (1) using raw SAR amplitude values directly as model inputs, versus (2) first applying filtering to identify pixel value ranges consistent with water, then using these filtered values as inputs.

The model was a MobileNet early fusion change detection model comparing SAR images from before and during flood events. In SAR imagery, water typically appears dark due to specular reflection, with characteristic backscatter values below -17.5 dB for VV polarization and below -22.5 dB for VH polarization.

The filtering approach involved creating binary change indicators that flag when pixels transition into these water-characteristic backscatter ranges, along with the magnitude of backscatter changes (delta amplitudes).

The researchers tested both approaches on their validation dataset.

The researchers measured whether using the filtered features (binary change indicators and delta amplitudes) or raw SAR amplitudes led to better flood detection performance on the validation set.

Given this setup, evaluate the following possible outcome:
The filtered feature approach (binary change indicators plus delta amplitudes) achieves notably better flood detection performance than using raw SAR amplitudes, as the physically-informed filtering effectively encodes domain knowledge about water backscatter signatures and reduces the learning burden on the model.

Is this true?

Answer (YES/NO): YES